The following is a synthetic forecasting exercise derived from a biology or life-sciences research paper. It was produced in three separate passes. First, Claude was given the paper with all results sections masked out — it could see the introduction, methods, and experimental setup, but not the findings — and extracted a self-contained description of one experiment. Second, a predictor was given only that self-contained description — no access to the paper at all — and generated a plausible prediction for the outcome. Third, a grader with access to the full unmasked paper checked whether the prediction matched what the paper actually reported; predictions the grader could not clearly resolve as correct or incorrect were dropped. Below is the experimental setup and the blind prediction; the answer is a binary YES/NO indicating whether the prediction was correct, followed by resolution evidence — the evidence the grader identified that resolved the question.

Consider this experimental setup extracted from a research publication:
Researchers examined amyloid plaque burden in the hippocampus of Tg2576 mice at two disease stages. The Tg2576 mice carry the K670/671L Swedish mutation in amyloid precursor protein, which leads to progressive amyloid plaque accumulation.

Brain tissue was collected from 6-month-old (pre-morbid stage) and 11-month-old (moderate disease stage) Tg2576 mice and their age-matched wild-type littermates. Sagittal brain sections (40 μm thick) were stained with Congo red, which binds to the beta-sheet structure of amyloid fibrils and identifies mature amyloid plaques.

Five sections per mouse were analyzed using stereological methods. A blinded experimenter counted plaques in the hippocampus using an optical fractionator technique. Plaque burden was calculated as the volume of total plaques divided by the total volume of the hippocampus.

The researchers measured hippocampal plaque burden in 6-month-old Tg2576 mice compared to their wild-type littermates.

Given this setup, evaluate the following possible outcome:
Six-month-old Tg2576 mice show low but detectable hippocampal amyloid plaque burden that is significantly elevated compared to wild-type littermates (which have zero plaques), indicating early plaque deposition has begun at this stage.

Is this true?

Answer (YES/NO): NO